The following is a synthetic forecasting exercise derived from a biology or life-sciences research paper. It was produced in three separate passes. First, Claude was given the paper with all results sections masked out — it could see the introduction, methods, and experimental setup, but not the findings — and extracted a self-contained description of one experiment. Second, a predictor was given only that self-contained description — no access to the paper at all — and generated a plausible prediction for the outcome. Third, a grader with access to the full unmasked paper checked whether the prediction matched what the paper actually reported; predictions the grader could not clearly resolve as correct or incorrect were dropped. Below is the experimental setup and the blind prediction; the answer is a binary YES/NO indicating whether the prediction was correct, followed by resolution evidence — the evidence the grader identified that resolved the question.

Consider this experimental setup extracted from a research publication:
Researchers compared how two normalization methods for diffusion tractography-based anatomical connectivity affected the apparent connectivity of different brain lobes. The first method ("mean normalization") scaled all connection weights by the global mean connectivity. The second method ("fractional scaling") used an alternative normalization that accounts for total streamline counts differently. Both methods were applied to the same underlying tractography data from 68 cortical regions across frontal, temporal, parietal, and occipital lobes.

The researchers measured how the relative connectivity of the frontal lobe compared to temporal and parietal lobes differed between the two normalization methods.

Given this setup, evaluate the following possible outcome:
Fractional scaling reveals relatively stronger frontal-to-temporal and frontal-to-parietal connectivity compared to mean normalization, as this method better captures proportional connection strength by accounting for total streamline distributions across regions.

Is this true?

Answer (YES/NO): NO